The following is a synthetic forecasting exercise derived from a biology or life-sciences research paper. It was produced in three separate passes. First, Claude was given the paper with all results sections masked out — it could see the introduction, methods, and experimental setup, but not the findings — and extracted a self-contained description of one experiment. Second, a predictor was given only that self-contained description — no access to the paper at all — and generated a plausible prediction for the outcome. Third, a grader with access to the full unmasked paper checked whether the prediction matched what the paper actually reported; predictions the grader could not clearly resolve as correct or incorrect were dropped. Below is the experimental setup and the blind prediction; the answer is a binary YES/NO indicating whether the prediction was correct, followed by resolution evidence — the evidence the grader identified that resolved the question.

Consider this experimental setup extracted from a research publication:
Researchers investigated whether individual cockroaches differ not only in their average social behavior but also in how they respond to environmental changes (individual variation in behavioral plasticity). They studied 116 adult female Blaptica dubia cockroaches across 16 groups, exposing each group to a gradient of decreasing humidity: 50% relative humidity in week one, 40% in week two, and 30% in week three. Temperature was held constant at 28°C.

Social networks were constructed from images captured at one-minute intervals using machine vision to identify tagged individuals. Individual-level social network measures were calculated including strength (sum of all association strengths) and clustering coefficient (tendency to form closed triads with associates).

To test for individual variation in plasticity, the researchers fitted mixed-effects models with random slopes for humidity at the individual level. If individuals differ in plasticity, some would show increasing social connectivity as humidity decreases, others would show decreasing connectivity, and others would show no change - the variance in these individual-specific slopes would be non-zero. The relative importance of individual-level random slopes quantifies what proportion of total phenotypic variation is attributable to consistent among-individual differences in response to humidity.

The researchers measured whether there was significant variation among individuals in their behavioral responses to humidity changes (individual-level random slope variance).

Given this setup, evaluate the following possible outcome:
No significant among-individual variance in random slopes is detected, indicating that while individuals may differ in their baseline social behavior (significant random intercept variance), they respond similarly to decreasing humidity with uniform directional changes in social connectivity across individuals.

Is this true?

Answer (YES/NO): NO